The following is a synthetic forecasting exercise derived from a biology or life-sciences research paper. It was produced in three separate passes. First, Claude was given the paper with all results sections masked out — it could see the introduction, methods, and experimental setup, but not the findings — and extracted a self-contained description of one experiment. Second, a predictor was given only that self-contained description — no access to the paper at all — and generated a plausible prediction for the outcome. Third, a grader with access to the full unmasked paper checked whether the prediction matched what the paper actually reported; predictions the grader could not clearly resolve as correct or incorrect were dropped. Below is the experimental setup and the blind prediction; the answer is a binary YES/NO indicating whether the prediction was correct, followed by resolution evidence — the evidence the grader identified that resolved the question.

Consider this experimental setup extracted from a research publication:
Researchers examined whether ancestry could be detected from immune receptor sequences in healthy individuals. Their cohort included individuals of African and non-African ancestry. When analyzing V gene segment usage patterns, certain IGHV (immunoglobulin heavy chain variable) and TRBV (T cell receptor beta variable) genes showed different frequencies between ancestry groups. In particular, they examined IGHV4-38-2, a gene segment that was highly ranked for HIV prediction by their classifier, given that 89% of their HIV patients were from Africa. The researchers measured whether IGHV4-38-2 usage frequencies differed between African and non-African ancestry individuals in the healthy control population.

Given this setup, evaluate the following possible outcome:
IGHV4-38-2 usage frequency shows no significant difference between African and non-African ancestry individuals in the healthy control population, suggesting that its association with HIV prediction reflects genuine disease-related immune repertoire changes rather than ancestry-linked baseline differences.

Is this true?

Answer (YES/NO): NO